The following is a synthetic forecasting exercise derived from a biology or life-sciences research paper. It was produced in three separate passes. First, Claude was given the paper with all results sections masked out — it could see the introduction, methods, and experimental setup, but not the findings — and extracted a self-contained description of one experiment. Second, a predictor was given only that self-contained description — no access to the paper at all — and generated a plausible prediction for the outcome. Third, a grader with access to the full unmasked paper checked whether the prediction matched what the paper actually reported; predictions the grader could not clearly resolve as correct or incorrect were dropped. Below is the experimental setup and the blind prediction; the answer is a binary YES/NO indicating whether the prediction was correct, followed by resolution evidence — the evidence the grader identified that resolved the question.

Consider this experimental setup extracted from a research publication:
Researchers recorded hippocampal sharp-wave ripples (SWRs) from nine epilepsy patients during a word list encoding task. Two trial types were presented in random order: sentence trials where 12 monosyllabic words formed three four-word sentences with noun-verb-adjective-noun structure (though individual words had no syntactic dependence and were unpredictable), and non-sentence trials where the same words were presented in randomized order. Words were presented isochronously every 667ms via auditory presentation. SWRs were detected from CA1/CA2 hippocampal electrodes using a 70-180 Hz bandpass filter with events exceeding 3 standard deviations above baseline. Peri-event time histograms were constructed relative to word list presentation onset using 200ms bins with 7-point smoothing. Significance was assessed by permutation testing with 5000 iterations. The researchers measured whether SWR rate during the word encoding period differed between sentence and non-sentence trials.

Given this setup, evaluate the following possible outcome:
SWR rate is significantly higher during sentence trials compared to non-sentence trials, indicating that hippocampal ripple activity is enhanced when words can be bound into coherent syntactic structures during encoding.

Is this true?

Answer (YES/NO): NO